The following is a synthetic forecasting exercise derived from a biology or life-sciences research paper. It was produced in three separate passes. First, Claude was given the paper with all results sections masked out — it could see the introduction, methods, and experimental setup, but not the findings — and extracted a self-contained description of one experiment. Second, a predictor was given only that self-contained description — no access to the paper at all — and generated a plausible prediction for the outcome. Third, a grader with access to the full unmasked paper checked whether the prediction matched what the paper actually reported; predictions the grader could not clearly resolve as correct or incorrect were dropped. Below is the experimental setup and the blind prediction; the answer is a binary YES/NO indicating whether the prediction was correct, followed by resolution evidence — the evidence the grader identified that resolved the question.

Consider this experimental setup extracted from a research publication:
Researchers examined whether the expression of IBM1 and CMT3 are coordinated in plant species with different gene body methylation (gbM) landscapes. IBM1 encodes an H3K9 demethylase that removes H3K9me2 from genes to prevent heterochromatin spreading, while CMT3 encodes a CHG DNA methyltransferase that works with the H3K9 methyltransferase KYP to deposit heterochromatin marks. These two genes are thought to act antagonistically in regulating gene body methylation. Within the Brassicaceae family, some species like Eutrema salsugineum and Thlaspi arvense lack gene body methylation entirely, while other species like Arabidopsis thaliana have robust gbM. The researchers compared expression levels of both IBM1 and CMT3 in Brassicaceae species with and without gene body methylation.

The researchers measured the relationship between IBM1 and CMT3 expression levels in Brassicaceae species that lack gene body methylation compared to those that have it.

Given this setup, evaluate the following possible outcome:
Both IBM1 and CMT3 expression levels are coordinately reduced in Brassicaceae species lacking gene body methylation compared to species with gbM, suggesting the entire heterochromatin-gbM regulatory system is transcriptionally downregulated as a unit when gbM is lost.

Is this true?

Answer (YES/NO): YES